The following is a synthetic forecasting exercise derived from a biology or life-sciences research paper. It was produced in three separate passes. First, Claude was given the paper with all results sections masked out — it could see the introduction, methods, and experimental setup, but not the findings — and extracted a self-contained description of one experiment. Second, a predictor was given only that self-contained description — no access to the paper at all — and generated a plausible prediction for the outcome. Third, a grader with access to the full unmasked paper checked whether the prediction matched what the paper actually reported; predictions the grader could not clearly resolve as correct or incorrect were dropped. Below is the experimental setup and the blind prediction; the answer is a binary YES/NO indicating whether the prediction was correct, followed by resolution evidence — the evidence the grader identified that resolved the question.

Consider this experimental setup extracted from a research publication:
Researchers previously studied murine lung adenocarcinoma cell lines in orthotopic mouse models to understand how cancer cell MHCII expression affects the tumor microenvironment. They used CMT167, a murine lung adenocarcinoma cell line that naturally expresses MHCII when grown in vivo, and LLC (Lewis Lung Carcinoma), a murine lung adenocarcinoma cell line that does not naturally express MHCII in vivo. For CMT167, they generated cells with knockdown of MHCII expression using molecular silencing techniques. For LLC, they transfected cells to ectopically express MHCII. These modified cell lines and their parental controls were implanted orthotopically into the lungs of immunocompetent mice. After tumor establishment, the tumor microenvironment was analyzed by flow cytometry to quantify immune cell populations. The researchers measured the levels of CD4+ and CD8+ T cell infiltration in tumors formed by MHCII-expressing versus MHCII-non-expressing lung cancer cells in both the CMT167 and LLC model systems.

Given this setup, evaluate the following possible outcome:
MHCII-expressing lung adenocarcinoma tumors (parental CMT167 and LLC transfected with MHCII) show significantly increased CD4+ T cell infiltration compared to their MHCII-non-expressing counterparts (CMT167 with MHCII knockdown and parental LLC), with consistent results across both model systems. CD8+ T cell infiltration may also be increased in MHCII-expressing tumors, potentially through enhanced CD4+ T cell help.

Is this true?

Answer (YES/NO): YES